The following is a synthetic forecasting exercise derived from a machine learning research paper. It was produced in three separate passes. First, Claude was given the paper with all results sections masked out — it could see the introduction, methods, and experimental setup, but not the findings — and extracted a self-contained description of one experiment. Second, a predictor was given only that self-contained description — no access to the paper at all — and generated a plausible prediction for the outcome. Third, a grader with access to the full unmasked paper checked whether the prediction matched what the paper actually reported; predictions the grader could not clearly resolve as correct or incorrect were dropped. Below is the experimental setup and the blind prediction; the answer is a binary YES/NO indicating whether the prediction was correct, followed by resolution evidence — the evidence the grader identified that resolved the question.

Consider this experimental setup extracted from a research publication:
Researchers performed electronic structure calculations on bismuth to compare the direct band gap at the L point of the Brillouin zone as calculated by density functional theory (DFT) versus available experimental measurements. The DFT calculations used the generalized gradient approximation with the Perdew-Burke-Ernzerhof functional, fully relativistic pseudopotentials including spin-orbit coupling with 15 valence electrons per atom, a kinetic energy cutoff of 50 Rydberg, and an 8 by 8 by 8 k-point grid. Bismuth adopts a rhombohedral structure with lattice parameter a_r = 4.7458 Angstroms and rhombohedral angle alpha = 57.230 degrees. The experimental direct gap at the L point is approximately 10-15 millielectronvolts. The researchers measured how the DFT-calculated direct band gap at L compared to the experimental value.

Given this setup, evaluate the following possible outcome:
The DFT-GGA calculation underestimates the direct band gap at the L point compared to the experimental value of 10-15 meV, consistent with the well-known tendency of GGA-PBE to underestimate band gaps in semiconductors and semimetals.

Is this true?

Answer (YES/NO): NO